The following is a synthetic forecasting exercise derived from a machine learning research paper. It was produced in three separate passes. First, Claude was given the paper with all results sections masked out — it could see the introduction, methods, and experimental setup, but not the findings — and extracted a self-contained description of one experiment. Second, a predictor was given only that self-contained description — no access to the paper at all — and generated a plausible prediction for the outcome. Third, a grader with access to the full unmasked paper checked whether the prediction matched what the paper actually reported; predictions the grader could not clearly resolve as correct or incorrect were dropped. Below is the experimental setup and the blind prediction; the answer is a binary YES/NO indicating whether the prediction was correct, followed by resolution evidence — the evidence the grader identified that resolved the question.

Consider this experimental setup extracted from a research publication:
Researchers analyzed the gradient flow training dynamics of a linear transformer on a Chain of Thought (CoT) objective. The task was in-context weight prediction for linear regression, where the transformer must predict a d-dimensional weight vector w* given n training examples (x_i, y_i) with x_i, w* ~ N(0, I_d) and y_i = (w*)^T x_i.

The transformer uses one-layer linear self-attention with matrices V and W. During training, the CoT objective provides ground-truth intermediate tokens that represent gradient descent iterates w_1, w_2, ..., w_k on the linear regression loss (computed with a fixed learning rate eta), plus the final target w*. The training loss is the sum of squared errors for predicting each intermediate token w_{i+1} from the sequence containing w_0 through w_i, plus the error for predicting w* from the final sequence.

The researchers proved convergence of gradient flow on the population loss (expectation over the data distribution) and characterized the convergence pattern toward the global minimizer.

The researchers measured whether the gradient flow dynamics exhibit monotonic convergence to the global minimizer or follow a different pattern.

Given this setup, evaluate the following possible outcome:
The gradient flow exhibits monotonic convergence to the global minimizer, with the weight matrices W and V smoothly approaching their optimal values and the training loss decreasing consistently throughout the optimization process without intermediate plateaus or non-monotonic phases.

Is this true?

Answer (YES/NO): NO